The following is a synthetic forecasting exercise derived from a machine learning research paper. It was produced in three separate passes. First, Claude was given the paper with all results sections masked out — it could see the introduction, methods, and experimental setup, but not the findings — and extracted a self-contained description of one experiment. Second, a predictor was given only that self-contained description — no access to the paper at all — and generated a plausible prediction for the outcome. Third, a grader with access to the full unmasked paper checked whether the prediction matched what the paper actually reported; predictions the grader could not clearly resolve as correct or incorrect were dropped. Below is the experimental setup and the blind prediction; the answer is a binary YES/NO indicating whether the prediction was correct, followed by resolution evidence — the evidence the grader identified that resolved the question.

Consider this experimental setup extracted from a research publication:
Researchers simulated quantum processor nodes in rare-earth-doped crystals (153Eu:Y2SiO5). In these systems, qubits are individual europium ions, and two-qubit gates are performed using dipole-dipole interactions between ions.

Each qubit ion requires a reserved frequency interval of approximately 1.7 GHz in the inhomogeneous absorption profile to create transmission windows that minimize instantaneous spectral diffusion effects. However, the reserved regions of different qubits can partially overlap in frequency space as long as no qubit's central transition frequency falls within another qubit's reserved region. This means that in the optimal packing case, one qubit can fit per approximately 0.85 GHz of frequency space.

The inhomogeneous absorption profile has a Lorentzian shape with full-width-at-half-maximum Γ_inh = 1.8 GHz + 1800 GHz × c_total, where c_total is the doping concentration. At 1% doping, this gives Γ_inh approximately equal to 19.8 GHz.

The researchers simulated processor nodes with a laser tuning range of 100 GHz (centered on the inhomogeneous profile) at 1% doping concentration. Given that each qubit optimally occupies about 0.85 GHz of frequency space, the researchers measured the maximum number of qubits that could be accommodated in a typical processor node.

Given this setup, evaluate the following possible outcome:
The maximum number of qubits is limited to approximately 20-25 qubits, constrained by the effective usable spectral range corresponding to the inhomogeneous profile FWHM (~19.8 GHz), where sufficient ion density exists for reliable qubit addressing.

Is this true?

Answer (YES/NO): NO